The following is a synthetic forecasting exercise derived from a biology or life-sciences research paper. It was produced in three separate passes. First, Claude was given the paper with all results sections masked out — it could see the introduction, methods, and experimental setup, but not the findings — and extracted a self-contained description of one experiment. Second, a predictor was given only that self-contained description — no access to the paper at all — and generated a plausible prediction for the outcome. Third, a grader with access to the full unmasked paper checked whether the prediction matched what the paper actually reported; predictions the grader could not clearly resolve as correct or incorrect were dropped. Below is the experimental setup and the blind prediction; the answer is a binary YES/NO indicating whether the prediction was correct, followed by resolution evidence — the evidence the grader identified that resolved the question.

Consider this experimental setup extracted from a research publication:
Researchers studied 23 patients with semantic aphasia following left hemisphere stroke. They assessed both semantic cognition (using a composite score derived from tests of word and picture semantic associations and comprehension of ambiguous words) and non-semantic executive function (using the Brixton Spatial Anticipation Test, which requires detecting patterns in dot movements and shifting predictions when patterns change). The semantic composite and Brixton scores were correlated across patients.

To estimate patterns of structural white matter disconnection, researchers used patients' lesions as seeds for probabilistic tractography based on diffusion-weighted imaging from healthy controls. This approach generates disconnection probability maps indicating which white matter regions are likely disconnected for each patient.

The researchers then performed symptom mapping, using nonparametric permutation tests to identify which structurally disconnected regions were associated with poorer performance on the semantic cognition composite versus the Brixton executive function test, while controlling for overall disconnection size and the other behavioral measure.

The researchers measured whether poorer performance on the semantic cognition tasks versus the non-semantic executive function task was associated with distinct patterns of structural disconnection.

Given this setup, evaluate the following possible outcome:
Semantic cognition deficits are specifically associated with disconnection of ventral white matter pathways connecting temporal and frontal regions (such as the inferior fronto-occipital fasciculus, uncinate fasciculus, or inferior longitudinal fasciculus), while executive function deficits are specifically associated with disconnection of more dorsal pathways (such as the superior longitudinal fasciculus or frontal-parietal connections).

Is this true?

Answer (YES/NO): NO